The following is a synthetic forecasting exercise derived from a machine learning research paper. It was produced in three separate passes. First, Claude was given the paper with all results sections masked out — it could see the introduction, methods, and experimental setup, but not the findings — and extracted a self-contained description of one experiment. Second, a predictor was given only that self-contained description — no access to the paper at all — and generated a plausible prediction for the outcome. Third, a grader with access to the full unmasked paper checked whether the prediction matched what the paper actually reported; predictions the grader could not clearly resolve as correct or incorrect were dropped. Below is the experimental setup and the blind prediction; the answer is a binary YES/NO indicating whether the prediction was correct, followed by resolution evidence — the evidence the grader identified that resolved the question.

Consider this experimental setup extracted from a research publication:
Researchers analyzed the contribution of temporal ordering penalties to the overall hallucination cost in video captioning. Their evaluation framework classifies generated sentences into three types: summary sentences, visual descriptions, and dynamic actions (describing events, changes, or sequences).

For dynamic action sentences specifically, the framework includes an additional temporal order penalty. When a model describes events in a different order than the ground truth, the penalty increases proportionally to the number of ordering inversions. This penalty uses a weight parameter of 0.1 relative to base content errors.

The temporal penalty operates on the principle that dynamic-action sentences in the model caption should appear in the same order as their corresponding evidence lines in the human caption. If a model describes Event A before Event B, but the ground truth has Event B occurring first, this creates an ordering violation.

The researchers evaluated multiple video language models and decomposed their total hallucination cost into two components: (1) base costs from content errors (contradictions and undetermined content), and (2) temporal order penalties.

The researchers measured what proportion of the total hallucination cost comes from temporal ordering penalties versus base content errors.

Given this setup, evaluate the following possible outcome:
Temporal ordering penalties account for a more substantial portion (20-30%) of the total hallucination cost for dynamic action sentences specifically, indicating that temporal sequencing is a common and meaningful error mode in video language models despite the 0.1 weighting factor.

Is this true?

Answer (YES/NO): NO